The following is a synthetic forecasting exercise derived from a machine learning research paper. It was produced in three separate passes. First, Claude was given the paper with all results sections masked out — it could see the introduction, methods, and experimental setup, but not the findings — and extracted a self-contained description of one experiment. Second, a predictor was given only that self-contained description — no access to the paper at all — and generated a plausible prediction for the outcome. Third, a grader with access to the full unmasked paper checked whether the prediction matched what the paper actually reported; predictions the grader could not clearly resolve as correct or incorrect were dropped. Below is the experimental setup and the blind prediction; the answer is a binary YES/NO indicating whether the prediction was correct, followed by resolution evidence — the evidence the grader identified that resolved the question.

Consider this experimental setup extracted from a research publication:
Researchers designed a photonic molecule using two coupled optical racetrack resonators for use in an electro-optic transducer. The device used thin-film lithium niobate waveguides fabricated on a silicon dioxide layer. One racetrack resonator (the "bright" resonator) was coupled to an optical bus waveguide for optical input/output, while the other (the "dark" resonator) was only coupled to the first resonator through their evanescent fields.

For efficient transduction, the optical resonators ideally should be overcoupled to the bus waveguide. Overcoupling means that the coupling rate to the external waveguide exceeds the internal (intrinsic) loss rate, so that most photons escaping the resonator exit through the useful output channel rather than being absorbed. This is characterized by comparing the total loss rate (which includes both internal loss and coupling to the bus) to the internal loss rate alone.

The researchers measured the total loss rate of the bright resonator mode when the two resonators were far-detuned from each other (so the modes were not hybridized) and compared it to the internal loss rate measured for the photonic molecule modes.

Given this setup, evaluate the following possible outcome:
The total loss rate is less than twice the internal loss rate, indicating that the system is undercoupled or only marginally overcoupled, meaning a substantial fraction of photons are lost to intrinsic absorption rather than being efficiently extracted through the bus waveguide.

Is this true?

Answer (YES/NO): NO